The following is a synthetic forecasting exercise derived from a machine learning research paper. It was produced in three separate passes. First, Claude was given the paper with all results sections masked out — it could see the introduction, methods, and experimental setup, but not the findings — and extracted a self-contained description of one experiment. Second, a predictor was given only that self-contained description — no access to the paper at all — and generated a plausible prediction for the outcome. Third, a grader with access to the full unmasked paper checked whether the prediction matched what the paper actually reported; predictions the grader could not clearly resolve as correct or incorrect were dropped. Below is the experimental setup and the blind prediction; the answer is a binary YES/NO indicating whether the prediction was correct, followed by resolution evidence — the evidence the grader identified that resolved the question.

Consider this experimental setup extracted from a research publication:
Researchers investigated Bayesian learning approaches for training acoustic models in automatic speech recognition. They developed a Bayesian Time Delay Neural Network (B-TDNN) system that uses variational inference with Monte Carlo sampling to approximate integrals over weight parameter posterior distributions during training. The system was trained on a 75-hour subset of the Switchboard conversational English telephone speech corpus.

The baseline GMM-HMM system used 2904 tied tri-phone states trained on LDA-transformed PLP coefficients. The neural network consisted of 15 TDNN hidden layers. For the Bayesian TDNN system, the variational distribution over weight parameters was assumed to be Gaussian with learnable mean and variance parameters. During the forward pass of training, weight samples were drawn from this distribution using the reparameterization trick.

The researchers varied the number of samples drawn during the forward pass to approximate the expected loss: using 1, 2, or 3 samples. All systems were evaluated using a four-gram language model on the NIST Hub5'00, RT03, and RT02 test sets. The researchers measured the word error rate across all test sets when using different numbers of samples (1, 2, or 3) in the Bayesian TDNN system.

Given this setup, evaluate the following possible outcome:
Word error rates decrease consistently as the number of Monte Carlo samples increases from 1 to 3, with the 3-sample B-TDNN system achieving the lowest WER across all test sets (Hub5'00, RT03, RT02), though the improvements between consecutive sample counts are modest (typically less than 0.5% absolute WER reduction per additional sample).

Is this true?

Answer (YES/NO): NO